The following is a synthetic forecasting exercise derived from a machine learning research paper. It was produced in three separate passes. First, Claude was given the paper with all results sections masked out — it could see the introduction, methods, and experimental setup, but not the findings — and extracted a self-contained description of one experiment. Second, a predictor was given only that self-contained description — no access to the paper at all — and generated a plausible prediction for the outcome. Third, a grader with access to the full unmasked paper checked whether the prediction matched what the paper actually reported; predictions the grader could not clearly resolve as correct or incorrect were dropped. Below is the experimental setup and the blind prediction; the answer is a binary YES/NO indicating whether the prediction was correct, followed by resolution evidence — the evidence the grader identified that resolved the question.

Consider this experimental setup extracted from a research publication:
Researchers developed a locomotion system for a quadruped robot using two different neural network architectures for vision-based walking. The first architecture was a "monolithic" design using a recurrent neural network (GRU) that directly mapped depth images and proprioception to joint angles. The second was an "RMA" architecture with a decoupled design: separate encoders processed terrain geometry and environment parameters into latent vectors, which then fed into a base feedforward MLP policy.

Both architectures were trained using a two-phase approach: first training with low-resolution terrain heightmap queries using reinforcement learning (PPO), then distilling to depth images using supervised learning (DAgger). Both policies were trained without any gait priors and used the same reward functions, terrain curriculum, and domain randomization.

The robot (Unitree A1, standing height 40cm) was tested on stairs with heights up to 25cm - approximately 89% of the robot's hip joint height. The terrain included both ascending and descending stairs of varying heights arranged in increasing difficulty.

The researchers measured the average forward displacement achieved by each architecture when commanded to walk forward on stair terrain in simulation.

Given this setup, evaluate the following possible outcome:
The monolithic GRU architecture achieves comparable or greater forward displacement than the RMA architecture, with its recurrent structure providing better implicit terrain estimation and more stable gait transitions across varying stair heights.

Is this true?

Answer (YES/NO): YES